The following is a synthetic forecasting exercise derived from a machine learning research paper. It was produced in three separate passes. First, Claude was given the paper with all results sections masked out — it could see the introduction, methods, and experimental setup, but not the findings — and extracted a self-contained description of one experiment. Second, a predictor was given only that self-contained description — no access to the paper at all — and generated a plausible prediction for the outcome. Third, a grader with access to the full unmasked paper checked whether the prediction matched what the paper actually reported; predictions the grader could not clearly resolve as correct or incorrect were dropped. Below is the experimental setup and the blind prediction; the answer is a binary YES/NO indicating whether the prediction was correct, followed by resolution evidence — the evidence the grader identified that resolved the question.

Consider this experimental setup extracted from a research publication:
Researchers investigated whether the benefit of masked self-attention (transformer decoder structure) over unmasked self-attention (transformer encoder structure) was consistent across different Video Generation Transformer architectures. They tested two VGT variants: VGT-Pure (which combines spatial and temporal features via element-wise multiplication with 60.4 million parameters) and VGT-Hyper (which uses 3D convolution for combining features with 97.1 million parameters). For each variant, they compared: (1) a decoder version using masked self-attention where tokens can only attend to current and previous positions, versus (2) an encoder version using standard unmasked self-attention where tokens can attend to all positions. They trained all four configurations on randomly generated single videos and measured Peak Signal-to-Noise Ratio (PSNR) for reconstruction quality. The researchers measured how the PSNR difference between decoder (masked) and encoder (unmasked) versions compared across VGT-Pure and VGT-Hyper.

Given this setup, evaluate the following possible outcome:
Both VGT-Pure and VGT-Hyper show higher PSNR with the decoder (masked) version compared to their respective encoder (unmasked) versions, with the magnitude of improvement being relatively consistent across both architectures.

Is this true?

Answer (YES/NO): NO